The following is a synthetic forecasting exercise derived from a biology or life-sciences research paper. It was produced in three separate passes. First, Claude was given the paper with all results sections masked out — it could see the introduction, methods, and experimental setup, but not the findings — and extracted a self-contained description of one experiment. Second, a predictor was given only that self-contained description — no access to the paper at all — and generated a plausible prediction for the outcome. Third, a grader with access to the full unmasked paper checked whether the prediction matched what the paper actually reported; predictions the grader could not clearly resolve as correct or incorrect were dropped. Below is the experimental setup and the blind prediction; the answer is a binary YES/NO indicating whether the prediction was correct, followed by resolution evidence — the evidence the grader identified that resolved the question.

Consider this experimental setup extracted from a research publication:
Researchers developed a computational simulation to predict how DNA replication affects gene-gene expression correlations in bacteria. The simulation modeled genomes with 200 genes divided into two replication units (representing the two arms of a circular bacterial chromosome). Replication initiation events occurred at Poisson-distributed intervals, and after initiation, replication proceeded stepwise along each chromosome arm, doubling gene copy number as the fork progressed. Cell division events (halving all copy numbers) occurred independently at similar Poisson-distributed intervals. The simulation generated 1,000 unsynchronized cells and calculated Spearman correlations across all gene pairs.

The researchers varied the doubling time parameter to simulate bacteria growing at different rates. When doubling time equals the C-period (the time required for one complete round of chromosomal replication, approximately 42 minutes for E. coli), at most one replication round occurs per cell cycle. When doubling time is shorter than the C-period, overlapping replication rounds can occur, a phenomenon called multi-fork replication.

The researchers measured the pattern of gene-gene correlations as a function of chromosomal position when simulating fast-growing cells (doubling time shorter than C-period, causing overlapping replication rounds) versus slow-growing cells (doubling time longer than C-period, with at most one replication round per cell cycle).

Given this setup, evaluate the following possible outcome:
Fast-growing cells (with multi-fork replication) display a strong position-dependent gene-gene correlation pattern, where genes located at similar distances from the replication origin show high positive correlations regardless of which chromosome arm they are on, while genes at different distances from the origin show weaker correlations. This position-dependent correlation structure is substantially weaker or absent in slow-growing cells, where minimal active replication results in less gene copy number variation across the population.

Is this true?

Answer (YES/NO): YES